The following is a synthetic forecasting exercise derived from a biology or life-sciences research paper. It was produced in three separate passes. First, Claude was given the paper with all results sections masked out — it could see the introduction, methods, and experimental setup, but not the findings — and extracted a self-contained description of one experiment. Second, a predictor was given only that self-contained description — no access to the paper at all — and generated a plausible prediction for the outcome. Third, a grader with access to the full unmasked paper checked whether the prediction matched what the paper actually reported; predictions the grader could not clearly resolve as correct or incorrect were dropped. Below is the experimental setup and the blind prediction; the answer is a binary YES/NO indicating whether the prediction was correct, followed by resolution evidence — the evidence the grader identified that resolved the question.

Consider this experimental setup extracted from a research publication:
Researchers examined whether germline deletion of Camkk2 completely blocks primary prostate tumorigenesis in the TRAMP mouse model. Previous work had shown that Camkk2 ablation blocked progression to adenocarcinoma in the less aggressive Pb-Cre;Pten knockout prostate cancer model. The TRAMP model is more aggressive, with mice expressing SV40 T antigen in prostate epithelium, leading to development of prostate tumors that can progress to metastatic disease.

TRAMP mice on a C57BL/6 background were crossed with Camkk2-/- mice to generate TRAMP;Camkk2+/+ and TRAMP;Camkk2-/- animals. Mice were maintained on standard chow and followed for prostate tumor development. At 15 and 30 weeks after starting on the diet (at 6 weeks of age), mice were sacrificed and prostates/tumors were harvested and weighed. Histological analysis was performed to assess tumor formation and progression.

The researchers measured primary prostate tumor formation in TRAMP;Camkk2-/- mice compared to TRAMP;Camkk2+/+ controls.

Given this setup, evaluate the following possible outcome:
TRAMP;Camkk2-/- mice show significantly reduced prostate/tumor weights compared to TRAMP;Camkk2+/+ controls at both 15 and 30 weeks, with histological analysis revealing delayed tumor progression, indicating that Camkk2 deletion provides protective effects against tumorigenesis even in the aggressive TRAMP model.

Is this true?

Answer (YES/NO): NO